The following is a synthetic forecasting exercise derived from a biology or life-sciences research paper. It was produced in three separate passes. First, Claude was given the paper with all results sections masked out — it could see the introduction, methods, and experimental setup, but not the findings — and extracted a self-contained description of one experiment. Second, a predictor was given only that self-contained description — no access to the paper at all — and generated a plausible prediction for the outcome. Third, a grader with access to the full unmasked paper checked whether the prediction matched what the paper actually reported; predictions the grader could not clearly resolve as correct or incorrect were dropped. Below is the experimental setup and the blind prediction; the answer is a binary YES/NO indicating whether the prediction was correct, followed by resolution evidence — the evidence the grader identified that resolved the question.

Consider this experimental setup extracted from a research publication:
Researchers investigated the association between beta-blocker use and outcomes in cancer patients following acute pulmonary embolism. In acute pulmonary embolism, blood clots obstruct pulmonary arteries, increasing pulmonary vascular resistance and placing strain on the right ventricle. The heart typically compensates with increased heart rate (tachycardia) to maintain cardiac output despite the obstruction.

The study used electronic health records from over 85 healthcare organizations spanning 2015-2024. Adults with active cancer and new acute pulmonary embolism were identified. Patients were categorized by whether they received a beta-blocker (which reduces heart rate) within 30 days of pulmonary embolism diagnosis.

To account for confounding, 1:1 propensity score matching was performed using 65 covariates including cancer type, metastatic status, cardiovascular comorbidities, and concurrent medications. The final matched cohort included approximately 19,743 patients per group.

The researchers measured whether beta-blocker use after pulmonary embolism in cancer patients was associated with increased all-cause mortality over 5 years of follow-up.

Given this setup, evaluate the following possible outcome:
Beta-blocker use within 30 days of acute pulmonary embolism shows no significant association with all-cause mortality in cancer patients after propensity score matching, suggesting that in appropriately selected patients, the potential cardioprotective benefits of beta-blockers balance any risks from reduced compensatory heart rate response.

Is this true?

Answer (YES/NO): NO